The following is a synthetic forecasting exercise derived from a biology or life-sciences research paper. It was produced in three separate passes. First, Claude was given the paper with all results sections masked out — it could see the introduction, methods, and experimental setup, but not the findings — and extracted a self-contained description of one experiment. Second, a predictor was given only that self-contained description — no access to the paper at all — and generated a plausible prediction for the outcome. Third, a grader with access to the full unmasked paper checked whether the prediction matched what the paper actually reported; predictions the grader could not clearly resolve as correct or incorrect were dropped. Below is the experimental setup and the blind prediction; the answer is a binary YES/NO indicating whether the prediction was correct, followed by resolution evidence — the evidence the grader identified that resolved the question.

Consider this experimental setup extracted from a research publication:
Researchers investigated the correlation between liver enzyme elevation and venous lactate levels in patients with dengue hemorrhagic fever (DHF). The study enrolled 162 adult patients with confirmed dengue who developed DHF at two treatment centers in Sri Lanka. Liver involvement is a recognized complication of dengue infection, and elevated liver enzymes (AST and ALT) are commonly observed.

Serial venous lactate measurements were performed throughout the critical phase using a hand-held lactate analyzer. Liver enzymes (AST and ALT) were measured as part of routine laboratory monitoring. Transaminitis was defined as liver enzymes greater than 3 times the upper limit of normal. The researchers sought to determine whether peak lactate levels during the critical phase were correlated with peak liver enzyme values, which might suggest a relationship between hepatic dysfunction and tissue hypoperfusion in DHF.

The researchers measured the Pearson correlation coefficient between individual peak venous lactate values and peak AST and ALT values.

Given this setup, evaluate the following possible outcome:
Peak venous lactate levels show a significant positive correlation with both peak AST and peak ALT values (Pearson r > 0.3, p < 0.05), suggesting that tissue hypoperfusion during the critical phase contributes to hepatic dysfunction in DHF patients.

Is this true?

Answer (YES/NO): NO